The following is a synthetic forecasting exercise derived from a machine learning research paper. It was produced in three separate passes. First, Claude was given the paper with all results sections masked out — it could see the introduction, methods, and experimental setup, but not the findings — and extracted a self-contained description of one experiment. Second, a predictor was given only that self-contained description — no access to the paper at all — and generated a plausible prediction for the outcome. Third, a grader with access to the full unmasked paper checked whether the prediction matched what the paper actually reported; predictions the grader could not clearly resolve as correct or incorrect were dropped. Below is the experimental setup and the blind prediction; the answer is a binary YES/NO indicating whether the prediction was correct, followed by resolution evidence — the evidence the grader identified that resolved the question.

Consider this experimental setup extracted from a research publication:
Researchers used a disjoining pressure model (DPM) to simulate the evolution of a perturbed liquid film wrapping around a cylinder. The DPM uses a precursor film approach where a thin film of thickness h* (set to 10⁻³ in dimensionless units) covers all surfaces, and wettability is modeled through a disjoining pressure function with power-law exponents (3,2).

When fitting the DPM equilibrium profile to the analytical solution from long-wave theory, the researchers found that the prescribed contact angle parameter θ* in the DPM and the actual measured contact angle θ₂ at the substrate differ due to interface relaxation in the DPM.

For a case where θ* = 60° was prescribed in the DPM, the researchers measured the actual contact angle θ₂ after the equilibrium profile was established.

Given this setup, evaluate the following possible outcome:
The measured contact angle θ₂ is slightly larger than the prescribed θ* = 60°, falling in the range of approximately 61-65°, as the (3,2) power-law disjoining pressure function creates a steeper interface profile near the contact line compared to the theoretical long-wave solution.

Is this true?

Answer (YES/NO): NO